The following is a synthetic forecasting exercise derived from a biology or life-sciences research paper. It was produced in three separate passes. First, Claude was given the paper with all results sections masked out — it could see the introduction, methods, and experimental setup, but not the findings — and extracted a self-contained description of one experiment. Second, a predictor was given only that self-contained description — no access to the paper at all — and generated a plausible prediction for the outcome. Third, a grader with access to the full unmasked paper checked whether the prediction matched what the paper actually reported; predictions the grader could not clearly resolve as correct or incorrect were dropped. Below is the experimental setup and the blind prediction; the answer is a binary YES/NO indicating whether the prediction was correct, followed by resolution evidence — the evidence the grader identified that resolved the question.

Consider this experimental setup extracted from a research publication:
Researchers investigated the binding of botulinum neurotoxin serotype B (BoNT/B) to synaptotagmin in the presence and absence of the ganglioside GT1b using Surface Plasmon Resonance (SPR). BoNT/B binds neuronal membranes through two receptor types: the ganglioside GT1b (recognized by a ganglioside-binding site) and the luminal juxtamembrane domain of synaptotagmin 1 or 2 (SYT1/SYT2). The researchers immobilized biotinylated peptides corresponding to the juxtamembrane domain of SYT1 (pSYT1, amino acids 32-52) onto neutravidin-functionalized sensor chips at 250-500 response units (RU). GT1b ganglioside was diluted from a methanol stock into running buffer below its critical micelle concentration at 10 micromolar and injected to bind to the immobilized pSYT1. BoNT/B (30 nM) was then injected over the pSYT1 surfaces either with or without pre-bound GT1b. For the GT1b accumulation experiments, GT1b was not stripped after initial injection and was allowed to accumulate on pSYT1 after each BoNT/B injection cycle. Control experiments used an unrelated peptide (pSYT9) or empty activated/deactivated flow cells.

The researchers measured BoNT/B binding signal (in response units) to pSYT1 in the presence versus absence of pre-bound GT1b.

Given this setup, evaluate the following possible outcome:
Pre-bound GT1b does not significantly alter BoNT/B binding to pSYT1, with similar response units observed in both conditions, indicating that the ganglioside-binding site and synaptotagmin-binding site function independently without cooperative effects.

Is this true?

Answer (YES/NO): NO